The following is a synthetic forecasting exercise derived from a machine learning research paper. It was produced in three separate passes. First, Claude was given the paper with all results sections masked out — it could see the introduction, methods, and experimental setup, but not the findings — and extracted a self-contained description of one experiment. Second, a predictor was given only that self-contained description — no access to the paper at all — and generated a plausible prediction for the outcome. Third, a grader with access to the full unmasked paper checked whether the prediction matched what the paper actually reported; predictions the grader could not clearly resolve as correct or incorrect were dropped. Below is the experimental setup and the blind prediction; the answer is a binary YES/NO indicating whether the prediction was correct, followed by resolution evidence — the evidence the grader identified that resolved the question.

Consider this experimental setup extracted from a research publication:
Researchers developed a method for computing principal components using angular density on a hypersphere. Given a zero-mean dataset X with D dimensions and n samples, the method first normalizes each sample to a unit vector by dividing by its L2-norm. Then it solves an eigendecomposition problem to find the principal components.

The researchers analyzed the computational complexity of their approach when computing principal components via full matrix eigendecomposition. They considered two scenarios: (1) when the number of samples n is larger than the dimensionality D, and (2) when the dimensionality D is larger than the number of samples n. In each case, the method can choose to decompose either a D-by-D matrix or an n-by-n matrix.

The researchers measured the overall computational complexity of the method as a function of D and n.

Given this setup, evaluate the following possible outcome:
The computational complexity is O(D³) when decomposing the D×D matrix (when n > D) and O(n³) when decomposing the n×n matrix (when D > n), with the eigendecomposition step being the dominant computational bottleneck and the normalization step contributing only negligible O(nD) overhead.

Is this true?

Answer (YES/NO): YES